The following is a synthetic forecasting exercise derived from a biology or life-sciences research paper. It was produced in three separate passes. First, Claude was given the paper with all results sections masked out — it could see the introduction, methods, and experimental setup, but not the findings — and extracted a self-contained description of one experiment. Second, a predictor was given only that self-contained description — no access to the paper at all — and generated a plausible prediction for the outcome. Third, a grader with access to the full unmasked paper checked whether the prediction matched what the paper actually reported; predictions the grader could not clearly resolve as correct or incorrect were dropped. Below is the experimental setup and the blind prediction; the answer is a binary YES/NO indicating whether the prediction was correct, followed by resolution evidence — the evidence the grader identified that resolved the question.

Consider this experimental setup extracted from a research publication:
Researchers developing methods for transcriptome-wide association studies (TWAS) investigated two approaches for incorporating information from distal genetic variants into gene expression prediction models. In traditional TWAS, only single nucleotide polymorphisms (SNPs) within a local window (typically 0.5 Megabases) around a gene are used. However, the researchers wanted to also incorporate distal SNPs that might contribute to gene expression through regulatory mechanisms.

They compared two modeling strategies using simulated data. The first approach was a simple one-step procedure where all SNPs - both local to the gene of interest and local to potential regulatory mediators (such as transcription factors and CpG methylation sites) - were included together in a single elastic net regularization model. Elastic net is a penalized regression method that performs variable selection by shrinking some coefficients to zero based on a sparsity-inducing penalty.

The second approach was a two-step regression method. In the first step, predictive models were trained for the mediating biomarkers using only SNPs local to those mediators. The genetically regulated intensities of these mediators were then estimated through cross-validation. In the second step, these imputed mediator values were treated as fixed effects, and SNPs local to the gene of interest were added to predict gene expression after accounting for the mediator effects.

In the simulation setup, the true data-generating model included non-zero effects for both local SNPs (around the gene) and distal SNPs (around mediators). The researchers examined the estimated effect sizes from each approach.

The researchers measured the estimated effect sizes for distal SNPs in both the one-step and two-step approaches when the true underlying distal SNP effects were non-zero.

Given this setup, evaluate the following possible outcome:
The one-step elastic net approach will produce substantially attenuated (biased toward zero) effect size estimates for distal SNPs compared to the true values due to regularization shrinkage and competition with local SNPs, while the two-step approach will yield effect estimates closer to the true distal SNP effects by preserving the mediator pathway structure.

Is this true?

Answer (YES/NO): YES